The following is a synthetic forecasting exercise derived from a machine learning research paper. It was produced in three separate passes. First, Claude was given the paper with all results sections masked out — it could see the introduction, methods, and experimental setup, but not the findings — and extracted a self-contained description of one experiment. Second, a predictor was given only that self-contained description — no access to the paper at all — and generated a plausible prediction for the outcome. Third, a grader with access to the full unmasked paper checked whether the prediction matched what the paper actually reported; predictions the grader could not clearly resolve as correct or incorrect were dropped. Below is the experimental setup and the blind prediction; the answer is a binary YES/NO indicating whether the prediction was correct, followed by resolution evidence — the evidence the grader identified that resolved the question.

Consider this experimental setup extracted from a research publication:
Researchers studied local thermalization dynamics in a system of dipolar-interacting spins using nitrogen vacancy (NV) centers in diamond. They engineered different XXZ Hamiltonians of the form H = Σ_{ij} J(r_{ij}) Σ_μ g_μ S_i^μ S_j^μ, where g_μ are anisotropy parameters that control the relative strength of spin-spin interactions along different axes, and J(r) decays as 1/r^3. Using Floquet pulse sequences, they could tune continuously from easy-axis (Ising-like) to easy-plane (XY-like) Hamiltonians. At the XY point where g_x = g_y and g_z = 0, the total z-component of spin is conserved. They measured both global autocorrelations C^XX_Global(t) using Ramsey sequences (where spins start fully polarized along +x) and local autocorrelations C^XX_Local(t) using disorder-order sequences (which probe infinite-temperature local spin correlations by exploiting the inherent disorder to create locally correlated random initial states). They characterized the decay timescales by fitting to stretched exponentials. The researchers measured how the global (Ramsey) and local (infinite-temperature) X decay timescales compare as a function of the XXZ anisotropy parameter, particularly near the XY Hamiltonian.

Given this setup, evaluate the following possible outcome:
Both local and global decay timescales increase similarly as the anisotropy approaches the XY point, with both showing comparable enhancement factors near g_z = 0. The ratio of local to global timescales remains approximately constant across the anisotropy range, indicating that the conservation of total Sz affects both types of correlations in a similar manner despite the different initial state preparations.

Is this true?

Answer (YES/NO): NO